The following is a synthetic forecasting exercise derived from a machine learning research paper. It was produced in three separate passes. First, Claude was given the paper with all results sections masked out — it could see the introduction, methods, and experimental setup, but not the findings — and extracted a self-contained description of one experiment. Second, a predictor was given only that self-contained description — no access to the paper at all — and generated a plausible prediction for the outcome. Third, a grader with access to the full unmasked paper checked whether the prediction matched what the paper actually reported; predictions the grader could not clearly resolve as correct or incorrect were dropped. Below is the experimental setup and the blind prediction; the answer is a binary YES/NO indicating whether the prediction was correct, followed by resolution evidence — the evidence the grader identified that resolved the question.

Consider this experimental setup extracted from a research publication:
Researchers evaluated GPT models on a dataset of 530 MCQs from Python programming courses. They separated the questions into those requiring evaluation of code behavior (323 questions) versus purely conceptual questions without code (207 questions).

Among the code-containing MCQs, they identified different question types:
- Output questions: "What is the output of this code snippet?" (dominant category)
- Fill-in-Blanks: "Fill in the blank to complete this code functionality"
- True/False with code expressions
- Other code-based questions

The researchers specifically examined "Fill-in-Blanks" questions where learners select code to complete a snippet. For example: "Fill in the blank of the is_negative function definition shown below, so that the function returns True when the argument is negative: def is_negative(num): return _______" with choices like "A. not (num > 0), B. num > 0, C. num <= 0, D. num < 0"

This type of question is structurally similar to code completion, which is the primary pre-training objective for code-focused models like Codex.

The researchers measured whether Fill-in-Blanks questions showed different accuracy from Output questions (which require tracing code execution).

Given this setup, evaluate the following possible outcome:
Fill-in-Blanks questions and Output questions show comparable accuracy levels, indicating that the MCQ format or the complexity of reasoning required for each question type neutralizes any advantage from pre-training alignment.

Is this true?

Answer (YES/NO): NO